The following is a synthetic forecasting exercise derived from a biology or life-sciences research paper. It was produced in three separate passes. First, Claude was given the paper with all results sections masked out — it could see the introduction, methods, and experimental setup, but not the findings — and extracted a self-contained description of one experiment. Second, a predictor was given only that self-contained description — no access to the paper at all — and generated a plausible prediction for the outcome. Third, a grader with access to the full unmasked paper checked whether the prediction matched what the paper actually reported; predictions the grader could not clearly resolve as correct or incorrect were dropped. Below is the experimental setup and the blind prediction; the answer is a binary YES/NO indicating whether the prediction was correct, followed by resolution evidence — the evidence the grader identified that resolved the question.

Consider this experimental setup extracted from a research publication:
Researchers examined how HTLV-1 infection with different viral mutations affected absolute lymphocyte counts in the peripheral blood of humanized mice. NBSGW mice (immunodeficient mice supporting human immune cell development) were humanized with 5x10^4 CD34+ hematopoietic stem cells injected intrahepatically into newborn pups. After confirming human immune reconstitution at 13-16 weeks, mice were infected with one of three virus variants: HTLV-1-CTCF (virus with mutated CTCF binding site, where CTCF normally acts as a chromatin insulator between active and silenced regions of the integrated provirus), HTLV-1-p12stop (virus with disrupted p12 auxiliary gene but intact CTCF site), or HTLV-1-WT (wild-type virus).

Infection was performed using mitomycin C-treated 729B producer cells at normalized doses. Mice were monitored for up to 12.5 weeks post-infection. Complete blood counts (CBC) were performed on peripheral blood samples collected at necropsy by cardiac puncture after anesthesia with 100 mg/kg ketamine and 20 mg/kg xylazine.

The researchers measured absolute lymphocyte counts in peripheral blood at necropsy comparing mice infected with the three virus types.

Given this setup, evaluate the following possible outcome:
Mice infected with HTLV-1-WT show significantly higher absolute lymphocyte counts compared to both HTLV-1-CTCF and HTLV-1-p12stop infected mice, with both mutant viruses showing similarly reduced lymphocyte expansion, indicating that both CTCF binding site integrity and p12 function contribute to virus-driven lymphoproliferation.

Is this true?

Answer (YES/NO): NO